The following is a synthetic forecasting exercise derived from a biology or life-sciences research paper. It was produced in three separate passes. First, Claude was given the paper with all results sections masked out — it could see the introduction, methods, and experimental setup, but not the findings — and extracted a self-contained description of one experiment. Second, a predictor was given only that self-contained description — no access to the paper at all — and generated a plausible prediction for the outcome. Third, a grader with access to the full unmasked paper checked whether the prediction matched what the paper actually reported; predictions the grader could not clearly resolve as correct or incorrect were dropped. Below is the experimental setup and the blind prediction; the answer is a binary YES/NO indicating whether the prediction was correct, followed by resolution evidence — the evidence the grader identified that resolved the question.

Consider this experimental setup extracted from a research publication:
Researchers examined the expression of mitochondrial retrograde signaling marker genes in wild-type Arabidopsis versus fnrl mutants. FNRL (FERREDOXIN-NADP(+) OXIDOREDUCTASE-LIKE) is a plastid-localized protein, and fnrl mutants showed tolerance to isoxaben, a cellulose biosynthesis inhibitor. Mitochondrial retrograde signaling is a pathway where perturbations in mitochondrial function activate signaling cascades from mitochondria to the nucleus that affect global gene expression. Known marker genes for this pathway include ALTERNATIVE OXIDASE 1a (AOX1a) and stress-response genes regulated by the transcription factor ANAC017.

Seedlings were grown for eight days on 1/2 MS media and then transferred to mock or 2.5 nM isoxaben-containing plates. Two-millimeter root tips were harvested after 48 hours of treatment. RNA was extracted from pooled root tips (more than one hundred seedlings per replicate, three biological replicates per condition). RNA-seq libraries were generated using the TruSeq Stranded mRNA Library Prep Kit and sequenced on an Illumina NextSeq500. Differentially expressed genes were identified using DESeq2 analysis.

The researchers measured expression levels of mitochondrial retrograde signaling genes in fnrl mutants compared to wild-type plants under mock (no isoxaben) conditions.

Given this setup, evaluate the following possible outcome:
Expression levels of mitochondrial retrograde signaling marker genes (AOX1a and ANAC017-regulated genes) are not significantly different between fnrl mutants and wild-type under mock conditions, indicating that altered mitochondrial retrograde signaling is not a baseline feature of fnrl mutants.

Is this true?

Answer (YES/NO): NO